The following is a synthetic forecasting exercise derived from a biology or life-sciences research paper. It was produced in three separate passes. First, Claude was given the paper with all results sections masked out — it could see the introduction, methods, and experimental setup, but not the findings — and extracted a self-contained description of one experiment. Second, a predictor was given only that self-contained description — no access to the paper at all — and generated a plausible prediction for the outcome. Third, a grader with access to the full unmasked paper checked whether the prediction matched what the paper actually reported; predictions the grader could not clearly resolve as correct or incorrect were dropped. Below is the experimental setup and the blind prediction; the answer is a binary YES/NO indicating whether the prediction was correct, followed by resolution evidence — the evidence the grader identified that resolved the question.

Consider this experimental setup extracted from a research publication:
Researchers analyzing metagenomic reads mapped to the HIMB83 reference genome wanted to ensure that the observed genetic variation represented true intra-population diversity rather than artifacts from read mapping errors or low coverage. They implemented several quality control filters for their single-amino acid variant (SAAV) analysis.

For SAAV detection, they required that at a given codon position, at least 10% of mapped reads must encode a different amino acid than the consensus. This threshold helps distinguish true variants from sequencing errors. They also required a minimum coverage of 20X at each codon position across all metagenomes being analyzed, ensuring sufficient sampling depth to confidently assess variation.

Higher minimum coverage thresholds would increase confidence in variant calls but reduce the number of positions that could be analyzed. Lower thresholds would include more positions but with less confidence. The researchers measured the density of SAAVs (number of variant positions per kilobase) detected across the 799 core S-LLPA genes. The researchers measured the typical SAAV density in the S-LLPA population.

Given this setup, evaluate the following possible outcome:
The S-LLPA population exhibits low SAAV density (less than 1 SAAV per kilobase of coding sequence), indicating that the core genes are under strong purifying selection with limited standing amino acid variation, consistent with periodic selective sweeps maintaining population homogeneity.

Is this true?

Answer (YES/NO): NO